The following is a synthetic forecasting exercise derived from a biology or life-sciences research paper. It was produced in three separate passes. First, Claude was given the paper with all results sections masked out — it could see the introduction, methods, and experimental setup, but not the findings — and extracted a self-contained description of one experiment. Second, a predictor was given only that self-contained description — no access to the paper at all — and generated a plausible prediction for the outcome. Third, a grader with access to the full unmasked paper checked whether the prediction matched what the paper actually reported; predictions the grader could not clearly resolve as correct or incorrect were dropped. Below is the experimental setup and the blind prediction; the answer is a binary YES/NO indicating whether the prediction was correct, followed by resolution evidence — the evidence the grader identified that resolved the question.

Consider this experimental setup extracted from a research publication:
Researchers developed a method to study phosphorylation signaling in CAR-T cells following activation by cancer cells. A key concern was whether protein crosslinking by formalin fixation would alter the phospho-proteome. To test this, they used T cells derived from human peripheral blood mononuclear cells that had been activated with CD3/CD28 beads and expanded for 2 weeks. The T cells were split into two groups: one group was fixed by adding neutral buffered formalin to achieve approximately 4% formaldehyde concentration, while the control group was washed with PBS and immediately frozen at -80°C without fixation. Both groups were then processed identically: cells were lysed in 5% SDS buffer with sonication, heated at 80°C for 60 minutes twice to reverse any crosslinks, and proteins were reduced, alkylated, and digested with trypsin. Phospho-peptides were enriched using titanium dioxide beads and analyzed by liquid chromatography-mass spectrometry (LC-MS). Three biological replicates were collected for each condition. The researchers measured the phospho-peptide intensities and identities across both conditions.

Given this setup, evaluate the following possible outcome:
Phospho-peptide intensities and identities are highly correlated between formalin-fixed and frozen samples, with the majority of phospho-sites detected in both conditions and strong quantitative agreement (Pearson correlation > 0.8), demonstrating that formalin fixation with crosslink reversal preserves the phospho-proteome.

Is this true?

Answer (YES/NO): NO